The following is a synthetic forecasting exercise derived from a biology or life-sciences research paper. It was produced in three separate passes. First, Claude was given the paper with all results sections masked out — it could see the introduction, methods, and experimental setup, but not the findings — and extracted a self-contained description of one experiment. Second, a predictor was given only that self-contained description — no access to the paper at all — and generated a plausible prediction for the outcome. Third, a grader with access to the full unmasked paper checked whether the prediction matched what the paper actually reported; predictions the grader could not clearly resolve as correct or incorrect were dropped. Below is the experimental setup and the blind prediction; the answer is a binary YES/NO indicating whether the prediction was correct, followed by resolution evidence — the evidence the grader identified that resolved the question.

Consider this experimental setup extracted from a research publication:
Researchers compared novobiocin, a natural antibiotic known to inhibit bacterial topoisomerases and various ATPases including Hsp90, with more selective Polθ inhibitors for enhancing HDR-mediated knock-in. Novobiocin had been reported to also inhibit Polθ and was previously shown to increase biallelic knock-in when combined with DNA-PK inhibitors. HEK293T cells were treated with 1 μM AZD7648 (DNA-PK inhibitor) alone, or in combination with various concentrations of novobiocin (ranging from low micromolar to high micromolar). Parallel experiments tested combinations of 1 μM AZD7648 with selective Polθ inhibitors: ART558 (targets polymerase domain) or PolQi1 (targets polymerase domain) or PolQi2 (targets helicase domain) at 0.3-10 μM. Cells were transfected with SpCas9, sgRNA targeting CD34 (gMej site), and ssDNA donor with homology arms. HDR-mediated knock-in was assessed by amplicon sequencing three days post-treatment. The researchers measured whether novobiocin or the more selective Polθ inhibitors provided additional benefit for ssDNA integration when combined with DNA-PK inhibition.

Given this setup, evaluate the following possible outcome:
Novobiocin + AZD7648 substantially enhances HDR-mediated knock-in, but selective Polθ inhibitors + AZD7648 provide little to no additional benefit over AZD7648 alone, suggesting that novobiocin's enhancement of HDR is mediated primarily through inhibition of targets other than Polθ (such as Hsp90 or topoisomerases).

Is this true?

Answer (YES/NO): NO